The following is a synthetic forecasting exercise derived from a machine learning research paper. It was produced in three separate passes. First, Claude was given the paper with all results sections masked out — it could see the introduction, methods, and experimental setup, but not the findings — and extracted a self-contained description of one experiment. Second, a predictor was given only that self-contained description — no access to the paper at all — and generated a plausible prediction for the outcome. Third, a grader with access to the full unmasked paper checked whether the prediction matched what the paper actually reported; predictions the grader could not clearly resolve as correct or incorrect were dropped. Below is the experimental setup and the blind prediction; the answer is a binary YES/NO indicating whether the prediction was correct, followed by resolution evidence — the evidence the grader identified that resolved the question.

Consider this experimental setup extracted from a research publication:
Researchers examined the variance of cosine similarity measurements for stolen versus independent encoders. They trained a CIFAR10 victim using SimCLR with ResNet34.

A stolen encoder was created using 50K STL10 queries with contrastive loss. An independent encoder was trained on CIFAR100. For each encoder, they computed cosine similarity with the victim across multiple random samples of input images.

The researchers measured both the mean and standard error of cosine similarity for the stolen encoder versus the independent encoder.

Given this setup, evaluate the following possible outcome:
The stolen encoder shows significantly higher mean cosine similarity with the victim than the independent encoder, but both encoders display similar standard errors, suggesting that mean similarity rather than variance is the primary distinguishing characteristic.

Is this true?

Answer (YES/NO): NO